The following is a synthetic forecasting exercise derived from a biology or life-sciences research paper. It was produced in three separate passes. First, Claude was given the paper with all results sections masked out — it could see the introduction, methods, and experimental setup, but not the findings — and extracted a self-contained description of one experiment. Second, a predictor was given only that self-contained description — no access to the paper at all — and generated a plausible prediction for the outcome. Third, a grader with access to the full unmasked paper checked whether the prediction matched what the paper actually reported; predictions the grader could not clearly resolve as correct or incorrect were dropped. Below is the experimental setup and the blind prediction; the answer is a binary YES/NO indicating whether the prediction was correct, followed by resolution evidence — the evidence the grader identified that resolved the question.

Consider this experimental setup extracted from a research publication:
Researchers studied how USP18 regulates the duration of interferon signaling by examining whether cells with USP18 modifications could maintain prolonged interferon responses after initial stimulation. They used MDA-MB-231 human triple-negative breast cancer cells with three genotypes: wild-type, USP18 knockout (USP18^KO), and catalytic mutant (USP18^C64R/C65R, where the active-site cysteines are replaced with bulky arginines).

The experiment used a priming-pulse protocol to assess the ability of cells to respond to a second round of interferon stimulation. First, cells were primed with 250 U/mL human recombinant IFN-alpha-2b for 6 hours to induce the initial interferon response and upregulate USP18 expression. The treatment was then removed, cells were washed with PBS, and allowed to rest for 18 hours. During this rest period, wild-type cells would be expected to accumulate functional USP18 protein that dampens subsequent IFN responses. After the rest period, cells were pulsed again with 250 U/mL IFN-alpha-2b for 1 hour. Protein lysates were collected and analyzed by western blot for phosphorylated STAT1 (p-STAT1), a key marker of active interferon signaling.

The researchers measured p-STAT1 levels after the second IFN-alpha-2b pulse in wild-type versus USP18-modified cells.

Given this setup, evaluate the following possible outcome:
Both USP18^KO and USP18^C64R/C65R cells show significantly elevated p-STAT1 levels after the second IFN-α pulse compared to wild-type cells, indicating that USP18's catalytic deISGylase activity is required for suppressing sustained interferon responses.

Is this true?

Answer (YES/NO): NO